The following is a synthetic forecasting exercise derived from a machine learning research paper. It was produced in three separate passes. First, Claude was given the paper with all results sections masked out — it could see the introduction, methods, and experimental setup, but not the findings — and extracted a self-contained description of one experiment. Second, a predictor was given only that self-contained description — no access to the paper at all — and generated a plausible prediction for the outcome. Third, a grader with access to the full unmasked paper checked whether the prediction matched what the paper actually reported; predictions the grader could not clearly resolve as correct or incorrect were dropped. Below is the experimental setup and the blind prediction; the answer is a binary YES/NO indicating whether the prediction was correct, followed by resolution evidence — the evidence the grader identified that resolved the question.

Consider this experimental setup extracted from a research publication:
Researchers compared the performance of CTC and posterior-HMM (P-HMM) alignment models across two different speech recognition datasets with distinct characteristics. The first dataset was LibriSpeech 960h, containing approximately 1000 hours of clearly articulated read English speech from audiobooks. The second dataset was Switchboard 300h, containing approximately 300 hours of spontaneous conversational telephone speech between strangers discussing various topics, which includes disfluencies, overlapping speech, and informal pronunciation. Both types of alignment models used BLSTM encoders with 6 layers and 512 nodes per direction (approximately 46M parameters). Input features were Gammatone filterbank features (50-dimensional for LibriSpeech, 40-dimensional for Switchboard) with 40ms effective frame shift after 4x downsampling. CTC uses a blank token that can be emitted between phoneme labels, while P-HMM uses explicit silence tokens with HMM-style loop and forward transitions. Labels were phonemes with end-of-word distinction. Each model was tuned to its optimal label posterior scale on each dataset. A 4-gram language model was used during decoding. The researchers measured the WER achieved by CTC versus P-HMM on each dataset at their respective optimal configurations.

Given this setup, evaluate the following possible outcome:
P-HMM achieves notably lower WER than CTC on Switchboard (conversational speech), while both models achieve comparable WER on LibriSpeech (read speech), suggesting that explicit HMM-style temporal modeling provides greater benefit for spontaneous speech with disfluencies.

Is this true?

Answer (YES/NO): NO